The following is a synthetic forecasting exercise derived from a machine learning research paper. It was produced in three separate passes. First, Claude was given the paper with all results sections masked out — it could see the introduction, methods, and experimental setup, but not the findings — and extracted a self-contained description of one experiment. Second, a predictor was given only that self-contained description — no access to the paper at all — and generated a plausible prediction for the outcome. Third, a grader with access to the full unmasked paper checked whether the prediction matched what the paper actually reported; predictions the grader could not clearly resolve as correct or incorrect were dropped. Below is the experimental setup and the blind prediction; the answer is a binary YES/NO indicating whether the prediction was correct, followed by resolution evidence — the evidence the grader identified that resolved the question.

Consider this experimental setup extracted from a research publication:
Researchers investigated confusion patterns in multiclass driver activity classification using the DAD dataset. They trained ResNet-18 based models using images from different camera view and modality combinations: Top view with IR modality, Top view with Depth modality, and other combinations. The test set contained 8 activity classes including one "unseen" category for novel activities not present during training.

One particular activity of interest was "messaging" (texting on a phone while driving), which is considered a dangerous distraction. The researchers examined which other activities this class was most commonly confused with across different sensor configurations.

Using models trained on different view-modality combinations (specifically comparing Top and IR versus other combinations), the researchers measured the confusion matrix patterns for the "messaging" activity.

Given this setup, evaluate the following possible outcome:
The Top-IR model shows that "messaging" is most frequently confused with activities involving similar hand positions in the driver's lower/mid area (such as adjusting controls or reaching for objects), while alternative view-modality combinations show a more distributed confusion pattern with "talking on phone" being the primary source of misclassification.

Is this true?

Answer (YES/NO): NO